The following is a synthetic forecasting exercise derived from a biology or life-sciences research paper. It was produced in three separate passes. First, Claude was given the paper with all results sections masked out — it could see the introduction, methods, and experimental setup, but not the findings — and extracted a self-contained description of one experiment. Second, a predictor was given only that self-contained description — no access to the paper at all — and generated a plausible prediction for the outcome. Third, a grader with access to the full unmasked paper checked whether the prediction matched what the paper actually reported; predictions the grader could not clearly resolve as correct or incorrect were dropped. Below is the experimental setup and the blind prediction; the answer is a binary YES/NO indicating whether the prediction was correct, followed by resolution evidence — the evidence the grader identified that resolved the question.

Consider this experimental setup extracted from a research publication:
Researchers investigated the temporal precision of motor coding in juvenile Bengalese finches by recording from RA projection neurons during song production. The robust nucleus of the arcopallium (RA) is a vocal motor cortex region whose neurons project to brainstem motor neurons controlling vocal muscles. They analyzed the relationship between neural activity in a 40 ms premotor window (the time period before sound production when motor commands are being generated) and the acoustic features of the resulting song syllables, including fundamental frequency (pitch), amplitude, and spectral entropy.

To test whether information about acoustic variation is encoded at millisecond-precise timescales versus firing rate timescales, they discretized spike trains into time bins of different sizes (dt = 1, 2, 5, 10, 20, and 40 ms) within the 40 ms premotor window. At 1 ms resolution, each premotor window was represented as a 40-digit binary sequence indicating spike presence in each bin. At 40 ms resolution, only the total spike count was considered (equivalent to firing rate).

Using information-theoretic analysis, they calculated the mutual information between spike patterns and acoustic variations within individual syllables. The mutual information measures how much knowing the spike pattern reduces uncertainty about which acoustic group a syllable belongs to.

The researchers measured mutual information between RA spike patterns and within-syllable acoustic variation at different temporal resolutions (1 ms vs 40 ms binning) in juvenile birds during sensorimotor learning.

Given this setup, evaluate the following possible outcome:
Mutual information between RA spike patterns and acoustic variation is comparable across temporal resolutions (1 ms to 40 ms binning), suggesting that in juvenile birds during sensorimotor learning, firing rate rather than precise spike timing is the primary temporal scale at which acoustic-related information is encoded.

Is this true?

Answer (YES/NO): NO